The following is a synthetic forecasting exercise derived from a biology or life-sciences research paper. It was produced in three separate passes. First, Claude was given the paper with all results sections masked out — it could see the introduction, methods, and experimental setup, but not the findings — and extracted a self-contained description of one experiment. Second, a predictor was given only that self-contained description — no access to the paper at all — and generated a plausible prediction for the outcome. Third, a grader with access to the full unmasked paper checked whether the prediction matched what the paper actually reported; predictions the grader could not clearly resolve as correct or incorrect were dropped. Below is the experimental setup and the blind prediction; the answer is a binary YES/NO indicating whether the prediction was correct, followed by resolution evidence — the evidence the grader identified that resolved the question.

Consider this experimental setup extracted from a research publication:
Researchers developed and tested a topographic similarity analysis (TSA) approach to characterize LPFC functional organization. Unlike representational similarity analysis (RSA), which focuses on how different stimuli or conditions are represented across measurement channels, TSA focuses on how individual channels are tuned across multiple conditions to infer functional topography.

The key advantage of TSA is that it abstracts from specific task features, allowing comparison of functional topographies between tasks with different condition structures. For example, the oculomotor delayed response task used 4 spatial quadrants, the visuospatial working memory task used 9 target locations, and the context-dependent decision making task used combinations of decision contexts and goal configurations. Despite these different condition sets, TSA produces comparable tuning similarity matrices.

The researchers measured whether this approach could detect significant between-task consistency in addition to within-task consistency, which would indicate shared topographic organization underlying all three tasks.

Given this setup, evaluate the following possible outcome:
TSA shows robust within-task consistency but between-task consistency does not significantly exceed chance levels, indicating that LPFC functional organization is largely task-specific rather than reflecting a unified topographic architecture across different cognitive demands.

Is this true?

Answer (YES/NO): NO